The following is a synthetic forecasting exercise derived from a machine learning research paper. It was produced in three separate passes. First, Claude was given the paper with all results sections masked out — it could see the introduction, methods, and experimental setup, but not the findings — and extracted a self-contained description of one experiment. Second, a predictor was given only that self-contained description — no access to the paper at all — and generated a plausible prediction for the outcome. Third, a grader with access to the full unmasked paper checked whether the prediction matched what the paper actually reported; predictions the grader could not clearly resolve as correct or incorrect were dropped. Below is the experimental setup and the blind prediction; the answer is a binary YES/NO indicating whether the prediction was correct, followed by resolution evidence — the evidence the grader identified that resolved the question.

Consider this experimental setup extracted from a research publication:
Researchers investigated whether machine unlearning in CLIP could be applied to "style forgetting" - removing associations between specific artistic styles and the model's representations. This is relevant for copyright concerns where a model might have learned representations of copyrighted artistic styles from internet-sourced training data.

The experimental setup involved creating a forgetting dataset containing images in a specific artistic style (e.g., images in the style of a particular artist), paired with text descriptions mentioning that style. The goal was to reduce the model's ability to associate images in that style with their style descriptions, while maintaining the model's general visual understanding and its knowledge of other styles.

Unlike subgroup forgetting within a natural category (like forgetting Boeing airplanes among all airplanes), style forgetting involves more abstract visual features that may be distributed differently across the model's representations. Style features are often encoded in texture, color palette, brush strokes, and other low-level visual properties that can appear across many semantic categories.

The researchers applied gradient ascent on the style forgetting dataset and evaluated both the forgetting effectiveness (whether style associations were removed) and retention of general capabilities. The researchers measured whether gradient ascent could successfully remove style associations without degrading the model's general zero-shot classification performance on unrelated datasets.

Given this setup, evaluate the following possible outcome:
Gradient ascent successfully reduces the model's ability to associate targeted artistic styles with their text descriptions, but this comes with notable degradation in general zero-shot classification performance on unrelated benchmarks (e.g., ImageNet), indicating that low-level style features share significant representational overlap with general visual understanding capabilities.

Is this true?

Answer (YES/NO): NO